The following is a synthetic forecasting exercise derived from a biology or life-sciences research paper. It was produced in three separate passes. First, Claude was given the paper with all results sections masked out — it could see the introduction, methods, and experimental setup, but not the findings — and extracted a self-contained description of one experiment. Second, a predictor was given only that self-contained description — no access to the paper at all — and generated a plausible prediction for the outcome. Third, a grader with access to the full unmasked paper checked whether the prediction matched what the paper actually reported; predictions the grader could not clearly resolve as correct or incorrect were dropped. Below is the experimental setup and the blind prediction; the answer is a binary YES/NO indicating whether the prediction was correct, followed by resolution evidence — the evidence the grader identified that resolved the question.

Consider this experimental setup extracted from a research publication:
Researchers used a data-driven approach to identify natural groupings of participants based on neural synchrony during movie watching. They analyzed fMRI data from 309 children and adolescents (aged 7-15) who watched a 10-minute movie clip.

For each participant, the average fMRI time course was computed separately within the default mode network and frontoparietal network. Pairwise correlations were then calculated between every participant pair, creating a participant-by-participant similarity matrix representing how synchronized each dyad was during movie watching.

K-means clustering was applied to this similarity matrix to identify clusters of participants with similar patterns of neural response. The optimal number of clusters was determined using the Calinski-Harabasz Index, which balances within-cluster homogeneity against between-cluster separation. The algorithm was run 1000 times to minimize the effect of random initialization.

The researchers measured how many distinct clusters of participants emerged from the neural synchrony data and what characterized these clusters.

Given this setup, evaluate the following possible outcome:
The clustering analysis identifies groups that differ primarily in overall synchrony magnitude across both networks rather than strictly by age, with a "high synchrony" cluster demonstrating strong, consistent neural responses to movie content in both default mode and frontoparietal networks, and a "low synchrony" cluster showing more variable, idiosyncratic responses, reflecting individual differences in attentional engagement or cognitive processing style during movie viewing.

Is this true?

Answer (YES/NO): NO